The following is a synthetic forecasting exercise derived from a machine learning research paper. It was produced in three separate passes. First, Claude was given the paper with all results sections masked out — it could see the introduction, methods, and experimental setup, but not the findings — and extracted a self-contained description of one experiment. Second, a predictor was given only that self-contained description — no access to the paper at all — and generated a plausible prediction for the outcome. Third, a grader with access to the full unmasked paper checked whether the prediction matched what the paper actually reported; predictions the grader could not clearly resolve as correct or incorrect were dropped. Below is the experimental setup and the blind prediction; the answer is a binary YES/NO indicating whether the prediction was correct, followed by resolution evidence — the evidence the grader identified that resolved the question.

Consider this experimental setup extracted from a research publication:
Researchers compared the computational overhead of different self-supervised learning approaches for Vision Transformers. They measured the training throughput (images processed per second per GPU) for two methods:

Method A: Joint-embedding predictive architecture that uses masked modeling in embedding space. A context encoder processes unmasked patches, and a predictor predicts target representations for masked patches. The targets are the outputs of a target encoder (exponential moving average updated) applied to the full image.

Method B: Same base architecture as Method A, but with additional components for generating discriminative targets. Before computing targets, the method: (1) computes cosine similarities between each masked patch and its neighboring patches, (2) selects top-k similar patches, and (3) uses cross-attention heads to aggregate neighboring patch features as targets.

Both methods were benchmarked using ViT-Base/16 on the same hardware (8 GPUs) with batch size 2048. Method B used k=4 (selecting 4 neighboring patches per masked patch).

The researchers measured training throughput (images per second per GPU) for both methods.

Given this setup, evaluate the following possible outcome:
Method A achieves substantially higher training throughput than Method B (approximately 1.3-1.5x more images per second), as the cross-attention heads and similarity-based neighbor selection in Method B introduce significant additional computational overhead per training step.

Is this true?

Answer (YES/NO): NO